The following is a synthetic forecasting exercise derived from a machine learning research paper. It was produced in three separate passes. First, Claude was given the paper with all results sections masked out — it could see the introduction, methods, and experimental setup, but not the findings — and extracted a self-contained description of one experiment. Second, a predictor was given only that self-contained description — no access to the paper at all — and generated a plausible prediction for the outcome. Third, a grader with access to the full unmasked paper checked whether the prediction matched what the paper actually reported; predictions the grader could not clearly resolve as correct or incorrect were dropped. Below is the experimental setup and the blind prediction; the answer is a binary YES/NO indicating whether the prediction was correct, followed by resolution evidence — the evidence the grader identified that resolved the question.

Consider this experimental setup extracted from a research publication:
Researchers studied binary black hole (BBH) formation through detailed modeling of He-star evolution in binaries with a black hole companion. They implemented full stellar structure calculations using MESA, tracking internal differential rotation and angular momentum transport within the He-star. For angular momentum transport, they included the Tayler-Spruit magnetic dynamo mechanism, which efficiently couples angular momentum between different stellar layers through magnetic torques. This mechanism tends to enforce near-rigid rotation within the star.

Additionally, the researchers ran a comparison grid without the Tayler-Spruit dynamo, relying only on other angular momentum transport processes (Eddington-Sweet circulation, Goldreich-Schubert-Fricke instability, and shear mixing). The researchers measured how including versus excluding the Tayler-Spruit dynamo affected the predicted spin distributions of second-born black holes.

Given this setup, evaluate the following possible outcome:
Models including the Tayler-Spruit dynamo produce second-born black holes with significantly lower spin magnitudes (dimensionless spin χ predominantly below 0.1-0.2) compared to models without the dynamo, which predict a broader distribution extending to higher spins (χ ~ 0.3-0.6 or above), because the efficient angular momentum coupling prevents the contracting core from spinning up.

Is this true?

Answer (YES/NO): NO